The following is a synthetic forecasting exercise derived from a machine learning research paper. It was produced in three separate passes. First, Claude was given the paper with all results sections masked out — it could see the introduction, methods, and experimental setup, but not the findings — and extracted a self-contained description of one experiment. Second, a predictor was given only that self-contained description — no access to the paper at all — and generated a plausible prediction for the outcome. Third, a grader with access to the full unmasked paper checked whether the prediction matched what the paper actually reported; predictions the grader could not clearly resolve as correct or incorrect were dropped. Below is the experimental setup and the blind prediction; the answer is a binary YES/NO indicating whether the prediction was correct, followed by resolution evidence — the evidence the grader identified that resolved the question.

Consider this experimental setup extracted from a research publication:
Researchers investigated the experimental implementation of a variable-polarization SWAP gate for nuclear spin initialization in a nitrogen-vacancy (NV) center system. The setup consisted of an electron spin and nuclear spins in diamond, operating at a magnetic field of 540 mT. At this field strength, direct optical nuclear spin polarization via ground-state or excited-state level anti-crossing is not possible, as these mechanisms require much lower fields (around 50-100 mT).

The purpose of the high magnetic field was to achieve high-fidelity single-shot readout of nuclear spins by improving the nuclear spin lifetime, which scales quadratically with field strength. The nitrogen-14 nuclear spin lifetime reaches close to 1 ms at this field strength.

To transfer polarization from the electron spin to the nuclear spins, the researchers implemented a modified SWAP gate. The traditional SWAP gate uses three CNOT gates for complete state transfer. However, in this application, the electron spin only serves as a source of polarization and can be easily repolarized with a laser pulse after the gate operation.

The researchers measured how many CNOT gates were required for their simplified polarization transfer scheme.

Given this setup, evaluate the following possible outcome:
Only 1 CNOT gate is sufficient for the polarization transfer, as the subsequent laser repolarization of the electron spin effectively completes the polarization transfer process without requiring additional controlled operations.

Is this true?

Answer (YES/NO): NO